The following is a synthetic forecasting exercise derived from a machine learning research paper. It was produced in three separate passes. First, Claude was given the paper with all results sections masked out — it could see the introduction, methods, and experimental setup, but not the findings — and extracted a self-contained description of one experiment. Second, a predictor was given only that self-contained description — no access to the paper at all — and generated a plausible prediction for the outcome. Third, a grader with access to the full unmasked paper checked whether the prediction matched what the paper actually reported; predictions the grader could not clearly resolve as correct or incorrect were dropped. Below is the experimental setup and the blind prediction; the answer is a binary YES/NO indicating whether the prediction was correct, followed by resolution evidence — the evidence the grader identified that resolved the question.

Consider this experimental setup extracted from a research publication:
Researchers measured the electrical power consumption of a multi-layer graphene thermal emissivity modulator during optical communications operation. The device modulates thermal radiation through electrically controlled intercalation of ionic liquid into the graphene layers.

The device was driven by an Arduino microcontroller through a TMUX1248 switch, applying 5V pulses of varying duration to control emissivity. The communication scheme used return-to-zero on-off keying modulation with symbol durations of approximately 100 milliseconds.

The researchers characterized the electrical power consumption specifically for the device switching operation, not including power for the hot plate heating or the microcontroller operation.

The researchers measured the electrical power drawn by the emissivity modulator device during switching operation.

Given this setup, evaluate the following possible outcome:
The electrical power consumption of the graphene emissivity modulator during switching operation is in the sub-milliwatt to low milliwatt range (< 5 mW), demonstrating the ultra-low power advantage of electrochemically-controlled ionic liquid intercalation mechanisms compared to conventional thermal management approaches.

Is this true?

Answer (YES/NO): NO